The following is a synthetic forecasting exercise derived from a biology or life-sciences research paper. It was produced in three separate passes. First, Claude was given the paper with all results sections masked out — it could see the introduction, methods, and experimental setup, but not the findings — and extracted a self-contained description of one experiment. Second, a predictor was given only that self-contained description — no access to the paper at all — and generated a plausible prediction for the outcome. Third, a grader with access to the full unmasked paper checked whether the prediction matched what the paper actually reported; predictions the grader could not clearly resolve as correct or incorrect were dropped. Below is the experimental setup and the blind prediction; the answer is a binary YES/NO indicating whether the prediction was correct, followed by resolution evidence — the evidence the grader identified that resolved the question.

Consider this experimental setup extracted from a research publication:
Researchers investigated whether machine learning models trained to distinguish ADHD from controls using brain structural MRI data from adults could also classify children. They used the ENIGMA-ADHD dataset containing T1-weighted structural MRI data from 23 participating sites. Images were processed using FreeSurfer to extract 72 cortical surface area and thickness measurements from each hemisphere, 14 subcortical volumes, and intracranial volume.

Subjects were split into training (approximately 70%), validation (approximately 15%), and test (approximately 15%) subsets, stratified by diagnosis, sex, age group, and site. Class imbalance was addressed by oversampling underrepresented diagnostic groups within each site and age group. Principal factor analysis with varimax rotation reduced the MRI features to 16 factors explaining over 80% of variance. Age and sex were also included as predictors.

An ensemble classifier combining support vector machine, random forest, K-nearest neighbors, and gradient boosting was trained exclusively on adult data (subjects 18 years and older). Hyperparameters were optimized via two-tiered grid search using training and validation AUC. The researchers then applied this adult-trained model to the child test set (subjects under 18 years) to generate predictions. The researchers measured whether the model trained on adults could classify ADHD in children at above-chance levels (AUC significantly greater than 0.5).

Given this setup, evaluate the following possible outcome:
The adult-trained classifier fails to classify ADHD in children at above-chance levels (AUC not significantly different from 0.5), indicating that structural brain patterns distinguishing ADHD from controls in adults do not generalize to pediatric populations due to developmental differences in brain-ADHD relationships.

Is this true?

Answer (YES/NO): NO